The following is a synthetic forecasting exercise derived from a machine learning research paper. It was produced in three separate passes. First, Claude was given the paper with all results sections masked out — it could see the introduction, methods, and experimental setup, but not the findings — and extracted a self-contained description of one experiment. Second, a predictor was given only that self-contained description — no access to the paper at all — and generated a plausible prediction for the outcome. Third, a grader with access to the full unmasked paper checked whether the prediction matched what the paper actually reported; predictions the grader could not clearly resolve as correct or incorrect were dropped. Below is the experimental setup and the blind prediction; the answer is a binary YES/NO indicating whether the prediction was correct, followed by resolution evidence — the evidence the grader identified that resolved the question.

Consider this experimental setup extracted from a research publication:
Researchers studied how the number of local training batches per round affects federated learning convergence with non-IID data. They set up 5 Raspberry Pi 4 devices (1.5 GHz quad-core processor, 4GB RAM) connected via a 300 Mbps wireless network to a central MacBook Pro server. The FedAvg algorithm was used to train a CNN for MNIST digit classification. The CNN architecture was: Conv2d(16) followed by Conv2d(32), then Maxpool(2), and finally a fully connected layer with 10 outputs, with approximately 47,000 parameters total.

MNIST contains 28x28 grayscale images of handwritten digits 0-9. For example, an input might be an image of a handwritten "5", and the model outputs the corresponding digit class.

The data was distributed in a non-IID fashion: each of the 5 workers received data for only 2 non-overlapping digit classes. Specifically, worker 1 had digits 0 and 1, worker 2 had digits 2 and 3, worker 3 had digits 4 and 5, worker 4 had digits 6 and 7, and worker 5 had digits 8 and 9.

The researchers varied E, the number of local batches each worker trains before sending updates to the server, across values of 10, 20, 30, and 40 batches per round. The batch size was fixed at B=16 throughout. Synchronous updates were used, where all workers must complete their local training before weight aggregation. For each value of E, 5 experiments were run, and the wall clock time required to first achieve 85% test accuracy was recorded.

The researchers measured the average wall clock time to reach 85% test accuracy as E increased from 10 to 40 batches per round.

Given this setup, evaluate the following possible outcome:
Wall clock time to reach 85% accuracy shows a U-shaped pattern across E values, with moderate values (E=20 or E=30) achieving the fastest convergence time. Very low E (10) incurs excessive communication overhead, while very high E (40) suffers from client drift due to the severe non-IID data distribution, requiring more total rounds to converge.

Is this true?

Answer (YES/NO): NO